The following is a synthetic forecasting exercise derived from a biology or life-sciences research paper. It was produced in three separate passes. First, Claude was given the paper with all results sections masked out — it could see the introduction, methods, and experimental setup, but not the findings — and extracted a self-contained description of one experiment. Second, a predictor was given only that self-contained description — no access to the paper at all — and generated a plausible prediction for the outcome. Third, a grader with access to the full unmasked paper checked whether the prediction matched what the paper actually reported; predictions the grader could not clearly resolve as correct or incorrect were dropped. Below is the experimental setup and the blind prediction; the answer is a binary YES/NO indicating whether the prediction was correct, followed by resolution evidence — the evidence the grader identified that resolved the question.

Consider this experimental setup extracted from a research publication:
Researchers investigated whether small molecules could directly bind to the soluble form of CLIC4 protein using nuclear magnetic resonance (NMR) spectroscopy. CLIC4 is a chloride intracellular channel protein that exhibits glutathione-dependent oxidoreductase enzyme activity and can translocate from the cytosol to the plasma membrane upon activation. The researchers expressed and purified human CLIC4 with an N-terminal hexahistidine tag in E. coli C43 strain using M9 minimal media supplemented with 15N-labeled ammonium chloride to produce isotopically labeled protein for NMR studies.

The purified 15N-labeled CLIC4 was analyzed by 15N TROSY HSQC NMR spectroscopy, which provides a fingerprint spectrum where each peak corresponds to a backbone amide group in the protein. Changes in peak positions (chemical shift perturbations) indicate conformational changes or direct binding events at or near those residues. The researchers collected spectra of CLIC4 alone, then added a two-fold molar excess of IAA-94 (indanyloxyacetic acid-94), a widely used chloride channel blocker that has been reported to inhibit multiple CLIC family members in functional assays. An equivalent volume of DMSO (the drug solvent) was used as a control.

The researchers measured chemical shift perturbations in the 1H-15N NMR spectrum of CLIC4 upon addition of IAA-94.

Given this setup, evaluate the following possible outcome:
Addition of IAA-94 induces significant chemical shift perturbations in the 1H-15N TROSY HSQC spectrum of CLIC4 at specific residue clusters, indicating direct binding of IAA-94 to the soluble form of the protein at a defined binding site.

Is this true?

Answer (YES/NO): NO